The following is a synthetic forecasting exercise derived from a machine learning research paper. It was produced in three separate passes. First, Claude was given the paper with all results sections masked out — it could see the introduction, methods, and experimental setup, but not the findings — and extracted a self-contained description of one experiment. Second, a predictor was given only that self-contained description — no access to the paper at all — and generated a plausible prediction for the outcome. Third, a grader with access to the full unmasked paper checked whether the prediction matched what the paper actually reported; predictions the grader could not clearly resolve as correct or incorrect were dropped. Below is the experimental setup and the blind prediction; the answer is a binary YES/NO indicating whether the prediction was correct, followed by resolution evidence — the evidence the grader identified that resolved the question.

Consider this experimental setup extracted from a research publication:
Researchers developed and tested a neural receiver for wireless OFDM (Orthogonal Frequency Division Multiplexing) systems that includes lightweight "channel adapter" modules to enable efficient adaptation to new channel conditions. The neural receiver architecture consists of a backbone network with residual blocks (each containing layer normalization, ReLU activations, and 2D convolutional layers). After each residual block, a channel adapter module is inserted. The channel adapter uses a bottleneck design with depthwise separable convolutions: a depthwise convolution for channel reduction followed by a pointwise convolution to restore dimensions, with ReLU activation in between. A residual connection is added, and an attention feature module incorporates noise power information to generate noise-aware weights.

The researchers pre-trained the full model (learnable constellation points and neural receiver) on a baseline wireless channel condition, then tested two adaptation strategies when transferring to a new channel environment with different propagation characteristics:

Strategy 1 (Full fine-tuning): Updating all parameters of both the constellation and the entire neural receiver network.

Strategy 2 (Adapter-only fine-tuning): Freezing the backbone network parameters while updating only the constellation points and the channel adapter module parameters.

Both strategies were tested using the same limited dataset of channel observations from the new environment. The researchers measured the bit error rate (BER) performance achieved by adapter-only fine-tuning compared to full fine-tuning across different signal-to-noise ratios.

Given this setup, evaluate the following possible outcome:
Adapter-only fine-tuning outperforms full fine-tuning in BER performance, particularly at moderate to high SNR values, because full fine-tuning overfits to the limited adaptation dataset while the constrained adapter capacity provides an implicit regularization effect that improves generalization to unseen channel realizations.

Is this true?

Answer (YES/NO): NO